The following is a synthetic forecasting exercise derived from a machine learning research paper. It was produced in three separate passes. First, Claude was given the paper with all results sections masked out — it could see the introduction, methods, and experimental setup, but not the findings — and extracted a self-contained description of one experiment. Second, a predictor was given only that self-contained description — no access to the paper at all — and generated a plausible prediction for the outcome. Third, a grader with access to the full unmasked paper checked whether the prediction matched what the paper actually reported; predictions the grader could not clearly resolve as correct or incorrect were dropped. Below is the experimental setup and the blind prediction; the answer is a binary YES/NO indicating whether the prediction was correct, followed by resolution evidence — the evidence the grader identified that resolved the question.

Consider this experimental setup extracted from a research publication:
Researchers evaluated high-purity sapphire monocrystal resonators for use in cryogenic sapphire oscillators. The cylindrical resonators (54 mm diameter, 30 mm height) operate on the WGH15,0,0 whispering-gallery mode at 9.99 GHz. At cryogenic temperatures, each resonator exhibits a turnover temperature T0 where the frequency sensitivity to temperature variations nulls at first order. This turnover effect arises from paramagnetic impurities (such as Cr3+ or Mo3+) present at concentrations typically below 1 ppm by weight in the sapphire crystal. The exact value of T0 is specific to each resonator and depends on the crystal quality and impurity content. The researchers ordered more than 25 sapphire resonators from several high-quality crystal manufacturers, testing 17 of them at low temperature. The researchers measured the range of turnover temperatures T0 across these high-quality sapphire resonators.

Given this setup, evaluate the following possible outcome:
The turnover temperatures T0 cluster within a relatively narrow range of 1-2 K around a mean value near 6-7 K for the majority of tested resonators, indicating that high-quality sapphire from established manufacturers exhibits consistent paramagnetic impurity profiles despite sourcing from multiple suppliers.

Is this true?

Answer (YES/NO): NO